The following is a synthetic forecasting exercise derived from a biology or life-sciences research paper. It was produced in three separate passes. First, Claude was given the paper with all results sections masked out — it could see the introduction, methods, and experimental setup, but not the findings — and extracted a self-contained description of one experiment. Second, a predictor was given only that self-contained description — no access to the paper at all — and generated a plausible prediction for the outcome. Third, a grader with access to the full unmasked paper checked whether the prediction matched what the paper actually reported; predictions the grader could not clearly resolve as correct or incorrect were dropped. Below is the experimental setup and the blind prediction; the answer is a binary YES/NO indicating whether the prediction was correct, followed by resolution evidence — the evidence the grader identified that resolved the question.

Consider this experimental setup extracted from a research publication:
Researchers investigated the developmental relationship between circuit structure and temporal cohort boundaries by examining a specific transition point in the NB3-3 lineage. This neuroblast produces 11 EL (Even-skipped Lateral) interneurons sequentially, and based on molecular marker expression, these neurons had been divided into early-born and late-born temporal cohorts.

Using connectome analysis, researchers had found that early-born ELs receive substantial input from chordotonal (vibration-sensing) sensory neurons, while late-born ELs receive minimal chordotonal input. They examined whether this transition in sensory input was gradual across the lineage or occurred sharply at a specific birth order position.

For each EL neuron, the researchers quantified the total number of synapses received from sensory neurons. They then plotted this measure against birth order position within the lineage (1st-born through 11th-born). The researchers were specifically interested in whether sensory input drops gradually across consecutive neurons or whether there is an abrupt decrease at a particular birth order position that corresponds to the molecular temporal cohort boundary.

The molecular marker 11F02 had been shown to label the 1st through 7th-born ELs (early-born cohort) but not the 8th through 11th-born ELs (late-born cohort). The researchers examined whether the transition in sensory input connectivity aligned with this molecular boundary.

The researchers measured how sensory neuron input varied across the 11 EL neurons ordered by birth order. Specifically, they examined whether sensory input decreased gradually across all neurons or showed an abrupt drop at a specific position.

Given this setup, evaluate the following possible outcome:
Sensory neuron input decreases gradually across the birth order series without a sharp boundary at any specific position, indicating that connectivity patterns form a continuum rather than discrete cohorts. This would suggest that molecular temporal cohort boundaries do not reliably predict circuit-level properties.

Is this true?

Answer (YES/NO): NO